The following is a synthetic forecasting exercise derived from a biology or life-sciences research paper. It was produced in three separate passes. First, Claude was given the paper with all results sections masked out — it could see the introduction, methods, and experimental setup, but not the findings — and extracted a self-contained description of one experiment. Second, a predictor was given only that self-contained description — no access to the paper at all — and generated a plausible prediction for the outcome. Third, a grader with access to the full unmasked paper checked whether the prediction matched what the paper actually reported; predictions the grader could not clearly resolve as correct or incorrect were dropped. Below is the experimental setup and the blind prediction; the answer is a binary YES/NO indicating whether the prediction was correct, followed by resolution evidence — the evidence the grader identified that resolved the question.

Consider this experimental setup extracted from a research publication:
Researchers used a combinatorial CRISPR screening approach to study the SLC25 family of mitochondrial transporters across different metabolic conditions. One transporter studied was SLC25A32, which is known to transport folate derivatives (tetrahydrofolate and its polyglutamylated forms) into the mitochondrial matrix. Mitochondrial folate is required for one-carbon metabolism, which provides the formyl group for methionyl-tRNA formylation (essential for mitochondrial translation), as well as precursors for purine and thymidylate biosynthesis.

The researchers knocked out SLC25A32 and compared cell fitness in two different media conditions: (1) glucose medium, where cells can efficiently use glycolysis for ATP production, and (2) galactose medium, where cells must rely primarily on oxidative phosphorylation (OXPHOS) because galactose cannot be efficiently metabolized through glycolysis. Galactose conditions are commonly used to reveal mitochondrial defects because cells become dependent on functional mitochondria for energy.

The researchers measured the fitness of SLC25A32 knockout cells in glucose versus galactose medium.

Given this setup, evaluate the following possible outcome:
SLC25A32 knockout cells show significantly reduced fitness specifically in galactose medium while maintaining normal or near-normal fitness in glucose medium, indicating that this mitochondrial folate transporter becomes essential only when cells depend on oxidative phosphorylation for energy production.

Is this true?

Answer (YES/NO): NO